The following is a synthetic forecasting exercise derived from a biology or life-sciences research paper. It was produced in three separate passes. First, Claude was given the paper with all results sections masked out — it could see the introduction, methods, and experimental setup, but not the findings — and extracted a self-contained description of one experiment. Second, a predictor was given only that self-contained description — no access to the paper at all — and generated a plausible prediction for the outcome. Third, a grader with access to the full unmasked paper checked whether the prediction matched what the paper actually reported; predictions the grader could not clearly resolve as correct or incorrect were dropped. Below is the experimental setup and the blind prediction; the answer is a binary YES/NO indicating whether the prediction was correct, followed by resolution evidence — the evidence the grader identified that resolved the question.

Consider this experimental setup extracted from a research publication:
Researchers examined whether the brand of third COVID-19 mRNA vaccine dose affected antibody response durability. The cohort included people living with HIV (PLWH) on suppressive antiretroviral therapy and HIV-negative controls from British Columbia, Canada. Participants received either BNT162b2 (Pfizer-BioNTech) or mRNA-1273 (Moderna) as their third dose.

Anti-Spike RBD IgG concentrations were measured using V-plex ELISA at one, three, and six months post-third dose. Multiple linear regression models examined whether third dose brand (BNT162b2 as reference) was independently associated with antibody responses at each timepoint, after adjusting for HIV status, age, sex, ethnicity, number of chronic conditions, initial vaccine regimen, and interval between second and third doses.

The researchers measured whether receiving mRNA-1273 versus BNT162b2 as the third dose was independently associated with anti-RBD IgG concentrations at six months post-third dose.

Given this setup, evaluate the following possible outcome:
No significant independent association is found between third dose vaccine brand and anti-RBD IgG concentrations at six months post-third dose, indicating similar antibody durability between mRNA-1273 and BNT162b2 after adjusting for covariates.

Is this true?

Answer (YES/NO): NO